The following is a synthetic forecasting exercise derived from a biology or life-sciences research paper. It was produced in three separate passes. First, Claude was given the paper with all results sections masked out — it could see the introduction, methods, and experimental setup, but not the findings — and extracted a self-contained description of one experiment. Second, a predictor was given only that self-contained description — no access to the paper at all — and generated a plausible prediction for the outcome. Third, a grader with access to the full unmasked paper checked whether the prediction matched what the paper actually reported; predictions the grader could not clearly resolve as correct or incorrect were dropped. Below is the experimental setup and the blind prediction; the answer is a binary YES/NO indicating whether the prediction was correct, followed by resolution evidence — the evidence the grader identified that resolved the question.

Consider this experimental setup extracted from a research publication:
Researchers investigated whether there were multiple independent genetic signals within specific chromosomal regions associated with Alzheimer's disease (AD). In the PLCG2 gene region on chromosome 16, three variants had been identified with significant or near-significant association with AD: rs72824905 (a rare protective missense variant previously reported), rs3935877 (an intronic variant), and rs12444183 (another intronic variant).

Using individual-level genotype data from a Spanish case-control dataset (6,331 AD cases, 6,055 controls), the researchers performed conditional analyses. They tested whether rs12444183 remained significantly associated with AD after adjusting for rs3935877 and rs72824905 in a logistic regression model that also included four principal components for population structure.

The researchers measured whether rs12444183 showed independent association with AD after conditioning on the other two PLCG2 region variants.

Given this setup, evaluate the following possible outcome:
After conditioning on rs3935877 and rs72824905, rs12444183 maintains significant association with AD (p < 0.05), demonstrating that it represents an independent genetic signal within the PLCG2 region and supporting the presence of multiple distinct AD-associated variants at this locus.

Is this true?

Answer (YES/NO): YES